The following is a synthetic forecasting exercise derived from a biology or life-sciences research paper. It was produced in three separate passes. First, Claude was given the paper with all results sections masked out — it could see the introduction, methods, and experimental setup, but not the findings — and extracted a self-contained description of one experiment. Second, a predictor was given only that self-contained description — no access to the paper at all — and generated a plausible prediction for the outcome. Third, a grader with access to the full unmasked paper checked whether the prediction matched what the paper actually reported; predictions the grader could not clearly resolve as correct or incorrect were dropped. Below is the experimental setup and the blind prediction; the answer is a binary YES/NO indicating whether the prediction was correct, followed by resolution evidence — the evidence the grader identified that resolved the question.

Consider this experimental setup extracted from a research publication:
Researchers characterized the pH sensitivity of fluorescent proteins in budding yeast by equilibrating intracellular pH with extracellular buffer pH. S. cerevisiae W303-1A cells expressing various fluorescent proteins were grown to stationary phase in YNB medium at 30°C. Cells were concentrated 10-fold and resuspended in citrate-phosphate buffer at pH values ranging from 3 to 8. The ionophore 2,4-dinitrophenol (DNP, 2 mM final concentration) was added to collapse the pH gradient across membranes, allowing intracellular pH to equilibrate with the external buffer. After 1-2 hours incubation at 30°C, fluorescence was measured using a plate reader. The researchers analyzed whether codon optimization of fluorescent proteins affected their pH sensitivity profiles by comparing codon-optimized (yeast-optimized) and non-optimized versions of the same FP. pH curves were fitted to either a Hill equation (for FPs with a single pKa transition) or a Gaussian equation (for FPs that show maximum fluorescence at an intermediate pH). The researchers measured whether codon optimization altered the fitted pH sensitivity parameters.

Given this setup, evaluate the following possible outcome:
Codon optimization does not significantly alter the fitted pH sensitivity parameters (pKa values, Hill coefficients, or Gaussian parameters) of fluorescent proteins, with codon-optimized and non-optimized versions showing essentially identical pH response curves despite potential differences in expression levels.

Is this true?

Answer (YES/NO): YES